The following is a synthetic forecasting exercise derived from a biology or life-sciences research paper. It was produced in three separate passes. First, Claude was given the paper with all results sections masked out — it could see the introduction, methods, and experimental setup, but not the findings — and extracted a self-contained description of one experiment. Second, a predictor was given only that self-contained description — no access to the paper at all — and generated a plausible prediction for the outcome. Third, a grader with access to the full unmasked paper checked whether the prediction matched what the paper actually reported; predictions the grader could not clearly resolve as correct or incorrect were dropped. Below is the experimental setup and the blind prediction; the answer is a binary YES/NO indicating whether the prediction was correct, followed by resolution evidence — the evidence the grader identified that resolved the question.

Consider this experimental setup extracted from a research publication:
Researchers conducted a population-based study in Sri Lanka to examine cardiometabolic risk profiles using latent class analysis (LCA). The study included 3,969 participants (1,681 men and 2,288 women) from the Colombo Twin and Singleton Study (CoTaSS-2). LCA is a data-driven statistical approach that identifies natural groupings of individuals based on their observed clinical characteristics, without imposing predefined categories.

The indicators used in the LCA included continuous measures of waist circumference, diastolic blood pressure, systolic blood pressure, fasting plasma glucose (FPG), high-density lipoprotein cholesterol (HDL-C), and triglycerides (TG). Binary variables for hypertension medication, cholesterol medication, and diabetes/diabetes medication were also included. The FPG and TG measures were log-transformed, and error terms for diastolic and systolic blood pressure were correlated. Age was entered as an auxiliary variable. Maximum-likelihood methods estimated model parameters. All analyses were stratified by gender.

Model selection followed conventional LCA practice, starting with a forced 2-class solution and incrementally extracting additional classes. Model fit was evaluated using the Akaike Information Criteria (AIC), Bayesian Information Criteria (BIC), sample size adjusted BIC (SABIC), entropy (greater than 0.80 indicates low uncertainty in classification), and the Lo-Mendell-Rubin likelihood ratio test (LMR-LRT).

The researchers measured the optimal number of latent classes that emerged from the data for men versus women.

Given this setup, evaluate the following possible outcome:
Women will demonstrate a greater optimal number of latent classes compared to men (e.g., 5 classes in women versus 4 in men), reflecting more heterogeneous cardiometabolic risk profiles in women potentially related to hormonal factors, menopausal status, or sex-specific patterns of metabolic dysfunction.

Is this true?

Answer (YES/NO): YES